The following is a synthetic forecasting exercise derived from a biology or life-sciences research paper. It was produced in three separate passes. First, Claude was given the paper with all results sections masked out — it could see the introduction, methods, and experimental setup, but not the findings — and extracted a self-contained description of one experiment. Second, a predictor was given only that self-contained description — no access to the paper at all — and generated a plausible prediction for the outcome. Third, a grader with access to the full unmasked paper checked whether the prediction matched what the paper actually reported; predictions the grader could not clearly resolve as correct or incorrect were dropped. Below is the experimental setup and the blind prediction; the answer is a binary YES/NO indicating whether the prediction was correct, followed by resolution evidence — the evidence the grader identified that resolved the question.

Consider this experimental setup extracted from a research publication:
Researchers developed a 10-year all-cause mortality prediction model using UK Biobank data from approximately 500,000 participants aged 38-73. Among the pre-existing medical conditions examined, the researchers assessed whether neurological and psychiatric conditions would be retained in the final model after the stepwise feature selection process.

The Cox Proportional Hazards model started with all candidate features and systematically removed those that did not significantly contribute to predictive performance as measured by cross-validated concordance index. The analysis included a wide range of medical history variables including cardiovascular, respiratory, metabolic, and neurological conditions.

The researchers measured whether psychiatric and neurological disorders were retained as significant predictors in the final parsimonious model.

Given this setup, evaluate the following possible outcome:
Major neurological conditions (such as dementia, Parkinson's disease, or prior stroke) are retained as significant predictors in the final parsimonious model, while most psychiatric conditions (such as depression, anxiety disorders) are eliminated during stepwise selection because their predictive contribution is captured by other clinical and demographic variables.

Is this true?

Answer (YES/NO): NO